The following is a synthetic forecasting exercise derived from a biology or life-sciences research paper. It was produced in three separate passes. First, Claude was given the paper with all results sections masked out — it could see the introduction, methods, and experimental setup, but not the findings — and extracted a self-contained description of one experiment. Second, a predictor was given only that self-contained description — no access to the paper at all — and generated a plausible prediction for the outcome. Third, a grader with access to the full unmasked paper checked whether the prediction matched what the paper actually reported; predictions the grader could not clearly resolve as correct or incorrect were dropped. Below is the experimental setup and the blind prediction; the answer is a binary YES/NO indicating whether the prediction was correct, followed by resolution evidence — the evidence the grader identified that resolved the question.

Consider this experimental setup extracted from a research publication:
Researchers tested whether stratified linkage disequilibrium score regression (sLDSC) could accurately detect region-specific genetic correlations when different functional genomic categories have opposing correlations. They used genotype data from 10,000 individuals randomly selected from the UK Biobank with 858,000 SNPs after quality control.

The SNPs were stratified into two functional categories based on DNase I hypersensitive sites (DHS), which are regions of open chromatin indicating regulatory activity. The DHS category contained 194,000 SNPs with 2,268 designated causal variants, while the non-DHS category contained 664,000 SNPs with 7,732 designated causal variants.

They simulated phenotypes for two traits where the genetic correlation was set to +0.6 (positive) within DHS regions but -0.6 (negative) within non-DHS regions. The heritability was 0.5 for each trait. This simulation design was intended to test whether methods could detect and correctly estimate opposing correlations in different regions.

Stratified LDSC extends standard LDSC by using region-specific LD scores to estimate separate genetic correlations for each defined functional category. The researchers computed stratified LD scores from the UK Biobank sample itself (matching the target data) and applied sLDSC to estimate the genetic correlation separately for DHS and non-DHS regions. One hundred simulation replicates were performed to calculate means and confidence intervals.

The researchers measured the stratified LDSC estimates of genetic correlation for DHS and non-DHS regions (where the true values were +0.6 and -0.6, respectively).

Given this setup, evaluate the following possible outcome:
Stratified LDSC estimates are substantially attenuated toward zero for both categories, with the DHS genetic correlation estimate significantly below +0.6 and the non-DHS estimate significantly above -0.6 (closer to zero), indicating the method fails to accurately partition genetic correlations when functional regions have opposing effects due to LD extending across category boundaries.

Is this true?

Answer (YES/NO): NO